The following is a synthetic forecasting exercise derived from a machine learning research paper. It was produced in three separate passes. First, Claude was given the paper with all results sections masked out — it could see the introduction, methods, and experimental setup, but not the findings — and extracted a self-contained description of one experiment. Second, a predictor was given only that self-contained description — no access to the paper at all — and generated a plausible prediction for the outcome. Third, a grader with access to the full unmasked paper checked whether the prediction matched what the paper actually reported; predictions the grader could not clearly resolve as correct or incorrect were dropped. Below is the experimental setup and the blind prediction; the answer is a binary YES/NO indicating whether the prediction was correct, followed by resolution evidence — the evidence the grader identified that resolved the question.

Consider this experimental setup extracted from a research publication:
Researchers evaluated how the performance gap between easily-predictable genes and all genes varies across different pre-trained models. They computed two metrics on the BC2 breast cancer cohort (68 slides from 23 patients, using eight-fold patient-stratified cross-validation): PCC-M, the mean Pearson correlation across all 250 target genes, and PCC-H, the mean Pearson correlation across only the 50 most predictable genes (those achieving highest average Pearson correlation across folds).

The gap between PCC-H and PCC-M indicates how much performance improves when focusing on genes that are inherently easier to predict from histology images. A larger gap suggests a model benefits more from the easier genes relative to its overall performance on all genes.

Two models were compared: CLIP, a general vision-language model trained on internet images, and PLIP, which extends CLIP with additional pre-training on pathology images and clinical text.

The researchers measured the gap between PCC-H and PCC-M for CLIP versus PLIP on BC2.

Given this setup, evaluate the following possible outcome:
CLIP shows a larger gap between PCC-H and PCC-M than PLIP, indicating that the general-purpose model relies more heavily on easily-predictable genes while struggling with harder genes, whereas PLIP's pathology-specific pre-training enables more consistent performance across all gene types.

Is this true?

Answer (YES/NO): NO